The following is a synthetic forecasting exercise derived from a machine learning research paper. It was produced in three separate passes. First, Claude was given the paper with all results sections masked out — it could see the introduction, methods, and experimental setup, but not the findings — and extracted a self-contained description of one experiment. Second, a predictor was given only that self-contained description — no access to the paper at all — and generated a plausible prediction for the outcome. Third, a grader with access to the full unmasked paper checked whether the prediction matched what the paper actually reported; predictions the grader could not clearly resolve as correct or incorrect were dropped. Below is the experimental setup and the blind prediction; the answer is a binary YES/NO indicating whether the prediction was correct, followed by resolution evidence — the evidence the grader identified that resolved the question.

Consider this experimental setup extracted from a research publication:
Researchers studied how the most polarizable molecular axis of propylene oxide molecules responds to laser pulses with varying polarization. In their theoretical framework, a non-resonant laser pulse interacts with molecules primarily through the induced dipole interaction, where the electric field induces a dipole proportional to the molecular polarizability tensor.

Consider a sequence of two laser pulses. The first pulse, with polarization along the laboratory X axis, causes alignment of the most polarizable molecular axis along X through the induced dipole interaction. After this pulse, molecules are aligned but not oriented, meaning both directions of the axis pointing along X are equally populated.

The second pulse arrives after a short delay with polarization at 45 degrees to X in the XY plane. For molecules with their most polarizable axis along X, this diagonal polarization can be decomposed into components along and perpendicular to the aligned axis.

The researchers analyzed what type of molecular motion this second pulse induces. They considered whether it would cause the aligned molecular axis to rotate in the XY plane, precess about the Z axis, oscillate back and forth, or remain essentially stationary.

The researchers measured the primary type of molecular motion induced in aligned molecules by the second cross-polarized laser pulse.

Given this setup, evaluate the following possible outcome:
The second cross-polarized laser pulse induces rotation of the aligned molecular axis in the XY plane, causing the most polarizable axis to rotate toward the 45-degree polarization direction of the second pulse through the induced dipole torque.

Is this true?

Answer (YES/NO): YES